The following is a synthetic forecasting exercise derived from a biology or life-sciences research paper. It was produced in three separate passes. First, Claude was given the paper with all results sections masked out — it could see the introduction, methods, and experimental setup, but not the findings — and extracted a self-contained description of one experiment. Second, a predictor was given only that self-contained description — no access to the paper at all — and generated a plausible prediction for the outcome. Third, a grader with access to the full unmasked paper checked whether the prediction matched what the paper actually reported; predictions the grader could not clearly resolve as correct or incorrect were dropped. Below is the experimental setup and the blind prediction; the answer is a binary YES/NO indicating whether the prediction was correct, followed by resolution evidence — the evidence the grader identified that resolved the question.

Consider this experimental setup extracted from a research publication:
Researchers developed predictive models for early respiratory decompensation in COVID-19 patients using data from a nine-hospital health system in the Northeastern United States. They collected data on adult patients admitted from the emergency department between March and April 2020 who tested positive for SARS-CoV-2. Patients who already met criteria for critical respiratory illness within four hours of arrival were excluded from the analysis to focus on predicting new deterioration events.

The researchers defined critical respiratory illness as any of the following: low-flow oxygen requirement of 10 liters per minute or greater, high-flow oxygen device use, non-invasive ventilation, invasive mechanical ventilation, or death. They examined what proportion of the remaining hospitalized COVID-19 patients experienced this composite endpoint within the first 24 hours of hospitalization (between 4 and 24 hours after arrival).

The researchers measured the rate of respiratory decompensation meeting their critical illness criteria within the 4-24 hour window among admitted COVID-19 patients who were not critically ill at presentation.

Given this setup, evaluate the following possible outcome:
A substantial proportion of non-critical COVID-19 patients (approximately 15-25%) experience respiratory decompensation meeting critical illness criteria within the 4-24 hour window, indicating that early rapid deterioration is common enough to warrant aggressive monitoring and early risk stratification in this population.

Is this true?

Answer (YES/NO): NO